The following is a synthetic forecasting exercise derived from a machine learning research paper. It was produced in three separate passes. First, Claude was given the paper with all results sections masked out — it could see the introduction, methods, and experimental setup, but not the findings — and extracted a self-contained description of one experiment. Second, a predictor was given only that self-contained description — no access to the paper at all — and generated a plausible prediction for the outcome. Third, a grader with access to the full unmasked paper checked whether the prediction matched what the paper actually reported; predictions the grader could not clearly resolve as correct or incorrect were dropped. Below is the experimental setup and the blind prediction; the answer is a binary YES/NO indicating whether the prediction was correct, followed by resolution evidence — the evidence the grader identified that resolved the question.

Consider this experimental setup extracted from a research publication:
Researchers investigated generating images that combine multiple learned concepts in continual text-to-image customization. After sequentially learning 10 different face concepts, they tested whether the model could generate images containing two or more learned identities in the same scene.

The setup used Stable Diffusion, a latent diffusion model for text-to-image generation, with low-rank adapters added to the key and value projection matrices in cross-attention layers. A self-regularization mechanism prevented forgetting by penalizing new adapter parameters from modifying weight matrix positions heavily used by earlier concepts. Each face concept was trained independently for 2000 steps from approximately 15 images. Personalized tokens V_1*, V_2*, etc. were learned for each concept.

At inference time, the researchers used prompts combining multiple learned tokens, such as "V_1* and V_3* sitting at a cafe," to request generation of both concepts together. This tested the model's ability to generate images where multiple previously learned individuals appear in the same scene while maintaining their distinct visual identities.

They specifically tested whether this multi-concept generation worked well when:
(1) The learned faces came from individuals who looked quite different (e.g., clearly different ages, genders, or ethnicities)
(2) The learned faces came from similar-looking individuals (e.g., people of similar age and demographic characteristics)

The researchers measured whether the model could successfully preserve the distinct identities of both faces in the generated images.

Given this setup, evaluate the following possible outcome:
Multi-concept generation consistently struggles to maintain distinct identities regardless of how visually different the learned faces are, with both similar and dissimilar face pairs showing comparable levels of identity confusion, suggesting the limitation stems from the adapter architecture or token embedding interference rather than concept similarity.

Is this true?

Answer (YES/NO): NO